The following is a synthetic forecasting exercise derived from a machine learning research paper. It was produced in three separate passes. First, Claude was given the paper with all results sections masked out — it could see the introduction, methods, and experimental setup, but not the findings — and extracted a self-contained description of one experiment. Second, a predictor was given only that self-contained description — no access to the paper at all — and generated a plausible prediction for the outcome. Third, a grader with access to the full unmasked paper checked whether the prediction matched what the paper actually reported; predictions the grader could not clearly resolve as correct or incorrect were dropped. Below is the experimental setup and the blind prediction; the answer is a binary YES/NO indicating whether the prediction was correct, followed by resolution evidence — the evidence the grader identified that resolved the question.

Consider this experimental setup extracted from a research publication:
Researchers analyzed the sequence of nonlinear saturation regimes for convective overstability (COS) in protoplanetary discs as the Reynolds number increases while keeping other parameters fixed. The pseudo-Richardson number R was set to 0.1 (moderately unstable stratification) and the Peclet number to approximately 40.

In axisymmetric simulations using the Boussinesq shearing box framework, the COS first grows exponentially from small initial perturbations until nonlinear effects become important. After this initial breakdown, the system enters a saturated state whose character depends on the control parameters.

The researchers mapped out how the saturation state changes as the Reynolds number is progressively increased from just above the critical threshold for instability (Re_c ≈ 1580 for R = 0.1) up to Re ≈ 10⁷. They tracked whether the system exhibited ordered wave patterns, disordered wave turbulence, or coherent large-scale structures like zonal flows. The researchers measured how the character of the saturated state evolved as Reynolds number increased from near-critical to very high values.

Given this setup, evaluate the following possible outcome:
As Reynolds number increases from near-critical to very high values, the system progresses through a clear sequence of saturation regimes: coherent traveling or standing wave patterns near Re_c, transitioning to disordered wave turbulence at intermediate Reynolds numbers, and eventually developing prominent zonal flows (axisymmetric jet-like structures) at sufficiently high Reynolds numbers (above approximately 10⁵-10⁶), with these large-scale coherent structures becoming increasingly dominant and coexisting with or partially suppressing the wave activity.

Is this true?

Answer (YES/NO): YES